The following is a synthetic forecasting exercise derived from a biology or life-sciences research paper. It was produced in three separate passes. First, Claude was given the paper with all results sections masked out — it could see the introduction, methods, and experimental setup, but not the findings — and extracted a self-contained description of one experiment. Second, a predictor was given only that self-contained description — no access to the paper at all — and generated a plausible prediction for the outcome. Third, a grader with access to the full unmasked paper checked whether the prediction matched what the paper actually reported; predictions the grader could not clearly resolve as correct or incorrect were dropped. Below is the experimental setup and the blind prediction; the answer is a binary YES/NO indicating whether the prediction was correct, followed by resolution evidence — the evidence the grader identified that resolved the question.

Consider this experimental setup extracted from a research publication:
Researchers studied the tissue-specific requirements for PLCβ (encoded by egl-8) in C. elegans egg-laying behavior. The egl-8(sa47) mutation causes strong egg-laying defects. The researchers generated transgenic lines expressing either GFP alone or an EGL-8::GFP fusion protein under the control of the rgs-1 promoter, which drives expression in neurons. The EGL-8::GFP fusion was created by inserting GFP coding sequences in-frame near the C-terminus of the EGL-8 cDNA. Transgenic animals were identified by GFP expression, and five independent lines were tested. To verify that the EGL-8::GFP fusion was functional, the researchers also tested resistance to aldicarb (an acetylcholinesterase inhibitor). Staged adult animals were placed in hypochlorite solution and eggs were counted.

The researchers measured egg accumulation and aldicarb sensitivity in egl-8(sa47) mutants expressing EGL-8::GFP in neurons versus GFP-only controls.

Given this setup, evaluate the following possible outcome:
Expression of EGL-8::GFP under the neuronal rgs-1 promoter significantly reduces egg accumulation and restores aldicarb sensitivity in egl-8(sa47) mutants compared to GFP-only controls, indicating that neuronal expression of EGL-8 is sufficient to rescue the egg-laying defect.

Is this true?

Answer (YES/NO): YES